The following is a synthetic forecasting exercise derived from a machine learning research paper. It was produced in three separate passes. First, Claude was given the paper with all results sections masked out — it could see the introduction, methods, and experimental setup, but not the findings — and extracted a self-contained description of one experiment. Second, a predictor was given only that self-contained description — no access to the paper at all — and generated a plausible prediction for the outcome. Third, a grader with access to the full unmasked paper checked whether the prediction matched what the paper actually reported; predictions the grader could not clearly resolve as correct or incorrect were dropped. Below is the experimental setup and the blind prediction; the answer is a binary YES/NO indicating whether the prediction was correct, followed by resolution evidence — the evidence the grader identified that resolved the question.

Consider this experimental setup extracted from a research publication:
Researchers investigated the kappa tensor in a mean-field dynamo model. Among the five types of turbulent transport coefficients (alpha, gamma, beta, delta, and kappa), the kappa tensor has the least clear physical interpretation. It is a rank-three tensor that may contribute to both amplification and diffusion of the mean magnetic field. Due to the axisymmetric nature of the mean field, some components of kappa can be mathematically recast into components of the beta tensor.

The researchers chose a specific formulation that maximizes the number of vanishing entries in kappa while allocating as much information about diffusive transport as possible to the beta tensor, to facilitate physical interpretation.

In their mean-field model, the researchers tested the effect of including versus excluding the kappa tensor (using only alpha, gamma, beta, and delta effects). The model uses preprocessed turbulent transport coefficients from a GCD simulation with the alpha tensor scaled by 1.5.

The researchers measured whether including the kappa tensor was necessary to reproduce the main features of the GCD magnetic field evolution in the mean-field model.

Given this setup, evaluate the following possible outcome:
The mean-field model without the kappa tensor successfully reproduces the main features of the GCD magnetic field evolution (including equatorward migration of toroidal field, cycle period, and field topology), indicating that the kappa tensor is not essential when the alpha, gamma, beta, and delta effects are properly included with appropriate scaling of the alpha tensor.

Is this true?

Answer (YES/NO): NO